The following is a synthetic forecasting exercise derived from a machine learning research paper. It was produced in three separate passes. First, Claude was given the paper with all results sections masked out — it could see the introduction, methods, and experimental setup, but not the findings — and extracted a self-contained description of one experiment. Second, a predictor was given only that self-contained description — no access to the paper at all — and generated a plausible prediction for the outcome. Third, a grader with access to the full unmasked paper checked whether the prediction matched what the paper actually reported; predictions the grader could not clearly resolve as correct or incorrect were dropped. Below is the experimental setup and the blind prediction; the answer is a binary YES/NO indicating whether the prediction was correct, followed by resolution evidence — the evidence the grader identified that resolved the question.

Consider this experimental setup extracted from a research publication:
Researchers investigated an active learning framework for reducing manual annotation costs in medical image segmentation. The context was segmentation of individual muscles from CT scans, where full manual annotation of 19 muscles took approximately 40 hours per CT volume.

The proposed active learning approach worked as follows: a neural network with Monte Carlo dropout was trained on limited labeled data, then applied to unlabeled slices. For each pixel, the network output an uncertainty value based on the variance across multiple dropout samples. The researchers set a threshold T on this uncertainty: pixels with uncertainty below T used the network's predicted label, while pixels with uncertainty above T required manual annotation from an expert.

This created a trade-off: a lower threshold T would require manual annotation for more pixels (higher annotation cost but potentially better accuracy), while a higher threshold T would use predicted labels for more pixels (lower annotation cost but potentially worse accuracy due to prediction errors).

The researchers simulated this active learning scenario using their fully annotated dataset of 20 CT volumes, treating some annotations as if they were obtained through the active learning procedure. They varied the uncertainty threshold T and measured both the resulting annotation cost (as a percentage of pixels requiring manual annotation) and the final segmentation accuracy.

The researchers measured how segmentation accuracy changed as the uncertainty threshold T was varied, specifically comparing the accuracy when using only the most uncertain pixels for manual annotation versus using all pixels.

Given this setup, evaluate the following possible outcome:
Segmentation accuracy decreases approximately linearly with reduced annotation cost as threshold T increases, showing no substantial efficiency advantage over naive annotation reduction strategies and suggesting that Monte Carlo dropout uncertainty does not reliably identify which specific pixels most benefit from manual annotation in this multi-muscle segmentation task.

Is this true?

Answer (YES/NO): NO